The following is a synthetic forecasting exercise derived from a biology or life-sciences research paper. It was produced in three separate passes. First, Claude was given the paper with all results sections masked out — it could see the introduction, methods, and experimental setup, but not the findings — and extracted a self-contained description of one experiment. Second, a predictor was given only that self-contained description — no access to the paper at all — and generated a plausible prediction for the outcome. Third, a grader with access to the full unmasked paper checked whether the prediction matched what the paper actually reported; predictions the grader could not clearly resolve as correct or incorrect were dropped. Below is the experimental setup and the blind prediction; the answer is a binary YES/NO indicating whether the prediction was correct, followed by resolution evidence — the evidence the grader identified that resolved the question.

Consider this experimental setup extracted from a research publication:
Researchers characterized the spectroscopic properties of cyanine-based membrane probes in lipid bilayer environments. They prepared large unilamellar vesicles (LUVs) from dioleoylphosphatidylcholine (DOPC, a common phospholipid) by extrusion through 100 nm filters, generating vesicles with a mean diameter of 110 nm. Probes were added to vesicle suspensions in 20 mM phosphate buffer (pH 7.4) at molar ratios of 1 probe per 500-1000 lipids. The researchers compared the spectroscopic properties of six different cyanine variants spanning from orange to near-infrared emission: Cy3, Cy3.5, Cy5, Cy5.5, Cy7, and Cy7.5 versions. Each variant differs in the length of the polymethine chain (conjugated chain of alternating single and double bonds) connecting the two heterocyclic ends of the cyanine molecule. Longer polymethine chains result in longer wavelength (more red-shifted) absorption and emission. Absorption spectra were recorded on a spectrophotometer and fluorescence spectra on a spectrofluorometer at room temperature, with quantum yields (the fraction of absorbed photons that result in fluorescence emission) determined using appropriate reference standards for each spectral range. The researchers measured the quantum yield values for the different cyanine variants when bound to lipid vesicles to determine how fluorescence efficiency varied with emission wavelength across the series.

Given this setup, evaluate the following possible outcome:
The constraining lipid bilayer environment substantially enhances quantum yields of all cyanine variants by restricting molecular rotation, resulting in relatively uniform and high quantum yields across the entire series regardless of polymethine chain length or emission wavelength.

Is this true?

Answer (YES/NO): NO